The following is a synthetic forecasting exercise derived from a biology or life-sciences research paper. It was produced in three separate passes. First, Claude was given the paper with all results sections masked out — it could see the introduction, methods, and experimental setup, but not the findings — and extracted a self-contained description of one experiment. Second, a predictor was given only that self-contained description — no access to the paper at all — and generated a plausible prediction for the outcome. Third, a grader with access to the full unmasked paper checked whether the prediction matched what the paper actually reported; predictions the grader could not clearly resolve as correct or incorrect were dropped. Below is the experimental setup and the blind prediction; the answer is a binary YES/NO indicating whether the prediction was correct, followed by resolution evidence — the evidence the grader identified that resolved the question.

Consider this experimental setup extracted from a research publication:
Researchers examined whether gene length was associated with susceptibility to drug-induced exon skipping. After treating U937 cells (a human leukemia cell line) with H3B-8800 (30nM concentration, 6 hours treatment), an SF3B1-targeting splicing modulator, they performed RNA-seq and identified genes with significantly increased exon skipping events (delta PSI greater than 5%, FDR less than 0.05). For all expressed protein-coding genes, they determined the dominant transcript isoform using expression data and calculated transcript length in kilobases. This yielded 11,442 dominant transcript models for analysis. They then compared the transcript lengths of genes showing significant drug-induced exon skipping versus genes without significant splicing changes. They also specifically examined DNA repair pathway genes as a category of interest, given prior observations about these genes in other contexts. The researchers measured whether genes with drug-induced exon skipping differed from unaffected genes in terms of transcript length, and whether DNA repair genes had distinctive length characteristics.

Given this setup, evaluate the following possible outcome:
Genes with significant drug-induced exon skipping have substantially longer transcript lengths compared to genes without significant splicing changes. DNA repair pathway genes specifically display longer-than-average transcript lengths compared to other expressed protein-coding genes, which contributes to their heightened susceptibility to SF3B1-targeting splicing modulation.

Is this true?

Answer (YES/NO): YES